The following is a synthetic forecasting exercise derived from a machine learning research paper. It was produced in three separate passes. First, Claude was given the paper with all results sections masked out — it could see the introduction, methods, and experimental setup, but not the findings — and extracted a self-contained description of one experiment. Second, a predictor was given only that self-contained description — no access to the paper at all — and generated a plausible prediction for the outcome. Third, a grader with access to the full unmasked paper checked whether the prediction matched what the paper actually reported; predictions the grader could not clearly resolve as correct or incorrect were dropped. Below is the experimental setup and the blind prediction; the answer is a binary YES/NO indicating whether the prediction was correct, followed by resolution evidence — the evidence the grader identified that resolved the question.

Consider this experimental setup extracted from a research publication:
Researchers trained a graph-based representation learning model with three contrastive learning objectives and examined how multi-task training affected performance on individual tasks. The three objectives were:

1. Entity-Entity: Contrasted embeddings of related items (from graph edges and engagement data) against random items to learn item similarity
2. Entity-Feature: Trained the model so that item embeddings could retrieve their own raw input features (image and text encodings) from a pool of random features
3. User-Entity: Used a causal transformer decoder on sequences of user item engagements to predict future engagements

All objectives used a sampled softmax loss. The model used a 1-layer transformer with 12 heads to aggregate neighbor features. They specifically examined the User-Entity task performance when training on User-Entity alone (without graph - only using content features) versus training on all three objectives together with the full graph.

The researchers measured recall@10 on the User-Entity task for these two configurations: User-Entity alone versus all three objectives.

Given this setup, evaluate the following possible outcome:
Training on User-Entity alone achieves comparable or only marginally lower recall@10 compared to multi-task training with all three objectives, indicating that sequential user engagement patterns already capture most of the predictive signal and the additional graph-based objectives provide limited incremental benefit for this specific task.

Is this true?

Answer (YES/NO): NO